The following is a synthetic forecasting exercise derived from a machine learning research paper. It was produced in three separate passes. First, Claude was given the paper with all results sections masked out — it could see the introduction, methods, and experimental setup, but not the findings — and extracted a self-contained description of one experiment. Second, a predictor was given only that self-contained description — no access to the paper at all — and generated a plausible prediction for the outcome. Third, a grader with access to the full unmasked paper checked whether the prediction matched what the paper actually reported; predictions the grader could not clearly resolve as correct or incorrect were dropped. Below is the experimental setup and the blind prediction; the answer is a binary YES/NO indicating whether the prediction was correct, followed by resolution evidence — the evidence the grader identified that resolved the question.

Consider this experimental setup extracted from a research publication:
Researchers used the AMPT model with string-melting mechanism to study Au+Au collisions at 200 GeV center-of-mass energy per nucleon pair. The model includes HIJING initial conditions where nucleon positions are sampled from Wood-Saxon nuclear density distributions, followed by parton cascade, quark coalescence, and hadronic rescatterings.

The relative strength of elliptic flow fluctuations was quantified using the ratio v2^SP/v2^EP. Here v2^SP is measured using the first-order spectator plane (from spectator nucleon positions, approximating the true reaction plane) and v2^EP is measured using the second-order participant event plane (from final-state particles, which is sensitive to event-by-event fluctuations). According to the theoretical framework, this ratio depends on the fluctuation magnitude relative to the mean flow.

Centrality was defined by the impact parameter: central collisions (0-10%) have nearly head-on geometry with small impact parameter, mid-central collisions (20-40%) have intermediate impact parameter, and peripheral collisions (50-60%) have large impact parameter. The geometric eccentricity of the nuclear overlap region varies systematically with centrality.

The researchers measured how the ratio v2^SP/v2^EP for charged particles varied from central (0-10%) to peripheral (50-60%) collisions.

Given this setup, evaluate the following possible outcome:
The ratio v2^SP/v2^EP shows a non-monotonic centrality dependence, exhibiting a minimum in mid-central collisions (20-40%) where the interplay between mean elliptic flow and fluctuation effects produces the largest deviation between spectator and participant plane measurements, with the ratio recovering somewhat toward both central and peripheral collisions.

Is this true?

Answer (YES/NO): NO